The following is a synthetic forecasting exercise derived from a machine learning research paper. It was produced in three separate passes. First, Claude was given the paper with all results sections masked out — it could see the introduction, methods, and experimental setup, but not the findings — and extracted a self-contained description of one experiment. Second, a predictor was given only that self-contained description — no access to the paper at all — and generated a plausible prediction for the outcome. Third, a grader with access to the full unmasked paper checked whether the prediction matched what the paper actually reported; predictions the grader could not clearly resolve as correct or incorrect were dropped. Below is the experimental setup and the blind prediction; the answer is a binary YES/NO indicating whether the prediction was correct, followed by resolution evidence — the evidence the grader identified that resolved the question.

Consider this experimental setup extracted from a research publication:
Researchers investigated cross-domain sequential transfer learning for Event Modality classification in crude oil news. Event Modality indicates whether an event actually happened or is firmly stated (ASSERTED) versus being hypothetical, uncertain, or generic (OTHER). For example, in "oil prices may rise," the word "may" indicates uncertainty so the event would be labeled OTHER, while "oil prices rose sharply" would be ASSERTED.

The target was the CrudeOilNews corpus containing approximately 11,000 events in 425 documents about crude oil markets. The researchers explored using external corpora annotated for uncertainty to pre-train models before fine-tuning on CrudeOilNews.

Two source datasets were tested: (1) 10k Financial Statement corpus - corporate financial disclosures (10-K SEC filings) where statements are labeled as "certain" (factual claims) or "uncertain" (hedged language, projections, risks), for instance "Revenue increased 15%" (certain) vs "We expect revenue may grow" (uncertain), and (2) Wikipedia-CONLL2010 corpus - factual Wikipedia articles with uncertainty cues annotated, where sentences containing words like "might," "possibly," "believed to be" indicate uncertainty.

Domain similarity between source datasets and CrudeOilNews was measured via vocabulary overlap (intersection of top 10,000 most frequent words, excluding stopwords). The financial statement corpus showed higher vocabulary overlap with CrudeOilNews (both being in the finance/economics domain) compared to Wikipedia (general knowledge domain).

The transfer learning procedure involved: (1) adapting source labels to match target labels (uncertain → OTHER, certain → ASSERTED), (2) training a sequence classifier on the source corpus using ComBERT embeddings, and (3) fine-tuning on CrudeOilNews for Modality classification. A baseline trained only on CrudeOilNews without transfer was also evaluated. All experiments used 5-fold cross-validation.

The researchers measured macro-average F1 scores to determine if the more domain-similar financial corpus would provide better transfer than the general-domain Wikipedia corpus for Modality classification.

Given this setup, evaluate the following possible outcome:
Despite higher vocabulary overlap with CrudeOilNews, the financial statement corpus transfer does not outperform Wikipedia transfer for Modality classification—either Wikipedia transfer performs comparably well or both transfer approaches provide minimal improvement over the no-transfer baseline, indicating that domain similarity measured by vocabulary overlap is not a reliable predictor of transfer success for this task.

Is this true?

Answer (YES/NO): NO